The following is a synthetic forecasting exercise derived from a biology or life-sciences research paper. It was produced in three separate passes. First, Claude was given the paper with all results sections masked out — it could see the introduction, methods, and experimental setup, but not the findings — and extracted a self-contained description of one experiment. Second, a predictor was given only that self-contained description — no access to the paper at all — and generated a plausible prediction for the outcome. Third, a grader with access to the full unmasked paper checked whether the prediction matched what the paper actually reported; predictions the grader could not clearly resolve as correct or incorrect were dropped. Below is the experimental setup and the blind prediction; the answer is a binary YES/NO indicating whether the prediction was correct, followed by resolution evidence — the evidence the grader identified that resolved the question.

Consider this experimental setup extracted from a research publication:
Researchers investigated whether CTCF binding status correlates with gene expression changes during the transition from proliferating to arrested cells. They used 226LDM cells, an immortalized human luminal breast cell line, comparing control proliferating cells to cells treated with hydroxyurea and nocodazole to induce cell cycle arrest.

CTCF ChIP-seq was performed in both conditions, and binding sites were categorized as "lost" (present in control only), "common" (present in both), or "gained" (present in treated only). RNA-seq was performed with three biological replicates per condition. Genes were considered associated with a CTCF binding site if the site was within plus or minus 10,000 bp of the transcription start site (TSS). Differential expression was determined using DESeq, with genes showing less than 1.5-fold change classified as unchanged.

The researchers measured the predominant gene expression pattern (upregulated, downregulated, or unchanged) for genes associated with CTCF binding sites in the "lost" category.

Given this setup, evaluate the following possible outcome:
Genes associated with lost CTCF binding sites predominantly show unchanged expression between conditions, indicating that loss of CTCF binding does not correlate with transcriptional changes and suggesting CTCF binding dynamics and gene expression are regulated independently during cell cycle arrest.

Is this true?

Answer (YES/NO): NO